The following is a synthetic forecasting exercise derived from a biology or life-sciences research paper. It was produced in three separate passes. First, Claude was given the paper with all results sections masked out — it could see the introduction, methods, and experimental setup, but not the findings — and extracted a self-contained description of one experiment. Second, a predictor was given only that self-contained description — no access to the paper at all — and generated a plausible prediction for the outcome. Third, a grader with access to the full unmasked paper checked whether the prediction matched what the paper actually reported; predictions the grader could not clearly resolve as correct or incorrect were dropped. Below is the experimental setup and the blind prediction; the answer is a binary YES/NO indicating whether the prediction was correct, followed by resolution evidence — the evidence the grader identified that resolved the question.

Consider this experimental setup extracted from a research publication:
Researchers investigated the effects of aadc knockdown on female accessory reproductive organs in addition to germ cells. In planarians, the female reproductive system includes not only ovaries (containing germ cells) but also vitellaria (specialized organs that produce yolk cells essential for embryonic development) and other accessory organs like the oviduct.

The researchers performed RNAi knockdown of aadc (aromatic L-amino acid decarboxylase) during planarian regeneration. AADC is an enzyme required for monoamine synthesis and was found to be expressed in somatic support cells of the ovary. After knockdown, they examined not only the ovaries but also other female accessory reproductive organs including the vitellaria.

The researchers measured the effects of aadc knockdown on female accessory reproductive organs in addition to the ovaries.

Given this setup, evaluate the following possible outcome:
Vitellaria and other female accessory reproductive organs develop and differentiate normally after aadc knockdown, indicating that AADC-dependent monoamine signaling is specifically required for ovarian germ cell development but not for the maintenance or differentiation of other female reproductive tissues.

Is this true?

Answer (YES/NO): NO